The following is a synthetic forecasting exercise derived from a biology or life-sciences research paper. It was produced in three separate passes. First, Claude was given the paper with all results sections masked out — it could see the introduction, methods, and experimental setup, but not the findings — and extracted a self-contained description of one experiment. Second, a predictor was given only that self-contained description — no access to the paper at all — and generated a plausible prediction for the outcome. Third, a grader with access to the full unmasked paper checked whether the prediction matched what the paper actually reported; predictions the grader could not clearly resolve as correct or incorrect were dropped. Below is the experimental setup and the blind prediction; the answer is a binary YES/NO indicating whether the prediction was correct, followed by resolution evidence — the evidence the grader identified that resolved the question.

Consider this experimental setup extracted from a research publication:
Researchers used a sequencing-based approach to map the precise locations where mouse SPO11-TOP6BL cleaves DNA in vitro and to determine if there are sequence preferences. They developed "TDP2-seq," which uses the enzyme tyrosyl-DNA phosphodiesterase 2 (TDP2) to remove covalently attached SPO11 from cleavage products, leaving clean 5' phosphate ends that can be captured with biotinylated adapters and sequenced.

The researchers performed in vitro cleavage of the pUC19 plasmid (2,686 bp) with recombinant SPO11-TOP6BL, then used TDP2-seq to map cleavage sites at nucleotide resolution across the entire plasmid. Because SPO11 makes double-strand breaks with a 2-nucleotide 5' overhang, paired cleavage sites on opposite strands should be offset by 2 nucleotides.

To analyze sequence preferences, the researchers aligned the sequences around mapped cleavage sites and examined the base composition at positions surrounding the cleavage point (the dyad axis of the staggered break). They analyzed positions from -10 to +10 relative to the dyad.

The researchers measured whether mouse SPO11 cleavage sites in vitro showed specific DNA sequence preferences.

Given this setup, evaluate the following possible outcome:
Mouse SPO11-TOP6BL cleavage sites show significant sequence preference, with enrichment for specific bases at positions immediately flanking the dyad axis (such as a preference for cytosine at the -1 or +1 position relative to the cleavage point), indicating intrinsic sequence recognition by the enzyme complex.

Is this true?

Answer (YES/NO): NO